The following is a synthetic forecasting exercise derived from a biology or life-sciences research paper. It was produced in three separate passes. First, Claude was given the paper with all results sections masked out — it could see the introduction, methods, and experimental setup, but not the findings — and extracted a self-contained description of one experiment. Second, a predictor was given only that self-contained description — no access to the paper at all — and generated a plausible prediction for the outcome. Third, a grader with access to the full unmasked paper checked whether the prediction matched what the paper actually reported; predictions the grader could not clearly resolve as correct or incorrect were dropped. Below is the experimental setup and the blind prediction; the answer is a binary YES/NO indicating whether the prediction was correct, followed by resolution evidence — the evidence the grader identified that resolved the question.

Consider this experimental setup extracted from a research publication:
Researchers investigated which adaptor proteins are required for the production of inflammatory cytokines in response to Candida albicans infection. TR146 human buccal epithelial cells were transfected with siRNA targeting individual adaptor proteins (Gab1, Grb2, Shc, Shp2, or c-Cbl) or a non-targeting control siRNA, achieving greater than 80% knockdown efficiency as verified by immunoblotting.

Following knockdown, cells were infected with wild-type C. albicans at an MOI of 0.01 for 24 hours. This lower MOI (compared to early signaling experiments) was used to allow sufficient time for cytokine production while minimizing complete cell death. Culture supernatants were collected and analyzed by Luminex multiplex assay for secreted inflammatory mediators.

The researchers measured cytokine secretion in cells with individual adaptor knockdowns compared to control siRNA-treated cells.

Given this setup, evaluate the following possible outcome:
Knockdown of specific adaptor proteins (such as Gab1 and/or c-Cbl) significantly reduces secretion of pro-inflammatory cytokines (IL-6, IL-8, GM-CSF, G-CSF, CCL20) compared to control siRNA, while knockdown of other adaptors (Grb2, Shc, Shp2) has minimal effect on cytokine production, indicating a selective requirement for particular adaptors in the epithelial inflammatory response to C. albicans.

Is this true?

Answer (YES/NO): NO